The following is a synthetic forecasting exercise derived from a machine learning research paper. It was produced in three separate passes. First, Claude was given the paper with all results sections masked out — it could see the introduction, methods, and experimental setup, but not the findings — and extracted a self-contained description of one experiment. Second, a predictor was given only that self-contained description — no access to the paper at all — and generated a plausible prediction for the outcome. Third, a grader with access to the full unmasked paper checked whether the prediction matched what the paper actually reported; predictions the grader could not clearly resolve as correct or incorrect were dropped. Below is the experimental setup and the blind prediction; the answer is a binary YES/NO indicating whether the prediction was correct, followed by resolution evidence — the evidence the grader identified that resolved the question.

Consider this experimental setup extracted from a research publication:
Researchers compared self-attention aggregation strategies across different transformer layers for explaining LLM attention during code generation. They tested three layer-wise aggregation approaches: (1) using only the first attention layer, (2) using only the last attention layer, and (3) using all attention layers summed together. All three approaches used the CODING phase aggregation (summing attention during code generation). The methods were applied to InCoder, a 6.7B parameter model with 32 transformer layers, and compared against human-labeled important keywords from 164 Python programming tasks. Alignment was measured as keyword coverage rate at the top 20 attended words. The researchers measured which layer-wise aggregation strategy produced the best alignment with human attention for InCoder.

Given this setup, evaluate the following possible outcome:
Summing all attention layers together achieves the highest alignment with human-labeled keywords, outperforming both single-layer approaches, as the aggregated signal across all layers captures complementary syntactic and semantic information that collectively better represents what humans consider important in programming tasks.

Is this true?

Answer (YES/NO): NO